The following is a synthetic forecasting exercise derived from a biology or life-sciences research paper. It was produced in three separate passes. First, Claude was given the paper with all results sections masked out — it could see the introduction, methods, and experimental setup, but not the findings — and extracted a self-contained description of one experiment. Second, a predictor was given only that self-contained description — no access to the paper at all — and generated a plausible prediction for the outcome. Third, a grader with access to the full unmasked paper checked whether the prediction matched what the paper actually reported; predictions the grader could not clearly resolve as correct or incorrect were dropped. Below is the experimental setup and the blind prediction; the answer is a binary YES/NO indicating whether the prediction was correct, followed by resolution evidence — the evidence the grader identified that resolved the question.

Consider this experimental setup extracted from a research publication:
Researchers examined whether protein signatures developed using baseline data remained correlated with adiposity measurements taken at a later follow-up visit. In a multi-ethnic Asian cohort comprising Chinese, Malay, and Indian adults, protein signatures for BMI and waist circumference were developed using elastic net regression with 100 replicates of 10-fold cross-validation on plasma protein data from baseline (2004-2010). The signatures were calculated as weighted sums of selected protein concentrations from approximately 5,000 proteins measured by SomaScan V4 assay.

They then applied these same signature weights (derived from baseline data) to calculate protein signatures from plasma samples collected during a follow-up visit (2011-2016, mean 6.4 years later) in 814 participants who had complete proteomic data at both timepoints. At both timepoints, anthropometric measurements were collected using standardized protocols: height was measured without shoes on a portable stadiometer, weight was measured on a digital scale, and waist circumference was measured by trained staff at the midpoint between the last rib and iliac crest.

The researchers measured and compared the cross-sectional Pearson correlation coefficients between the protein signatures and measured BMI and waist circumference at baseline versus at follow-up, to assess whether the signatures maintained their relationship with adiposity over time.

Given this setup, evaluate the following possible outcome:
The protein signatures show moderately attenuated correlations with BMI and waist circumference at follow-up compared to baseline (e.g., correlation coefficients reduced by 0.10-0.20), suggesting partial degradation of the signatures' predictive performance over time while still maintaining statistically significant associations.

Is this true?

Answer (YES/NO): NO